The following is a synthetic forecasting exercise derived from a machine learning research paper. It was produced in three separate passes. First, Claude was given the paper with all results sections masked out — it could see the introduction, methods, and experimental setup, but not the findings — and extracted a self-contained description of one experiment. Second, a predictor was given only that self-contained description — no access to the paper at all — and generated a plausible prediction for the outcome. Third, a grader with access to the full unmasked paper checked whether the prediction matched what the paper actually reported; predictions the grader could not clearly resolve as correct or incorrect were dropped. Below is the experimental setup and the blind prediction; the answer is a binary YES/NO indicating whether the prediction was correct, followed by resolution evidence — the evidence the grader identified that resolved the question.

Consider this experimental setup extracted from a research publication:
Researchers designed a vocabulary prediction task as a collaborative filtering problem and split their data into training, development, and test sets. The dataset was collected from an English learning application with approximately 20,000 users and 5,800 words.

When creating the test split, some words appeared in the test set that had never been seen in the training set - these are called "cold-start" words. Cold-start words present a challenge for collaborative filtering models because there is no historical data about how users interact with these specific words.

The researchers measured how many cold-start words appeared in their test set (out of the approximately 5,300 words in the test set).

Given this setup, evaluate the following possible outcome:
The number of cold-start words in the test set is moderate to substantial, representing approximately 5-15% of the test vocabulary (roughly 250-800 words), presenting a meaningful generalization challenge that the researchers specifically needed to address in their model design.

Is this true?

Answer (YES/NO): NO